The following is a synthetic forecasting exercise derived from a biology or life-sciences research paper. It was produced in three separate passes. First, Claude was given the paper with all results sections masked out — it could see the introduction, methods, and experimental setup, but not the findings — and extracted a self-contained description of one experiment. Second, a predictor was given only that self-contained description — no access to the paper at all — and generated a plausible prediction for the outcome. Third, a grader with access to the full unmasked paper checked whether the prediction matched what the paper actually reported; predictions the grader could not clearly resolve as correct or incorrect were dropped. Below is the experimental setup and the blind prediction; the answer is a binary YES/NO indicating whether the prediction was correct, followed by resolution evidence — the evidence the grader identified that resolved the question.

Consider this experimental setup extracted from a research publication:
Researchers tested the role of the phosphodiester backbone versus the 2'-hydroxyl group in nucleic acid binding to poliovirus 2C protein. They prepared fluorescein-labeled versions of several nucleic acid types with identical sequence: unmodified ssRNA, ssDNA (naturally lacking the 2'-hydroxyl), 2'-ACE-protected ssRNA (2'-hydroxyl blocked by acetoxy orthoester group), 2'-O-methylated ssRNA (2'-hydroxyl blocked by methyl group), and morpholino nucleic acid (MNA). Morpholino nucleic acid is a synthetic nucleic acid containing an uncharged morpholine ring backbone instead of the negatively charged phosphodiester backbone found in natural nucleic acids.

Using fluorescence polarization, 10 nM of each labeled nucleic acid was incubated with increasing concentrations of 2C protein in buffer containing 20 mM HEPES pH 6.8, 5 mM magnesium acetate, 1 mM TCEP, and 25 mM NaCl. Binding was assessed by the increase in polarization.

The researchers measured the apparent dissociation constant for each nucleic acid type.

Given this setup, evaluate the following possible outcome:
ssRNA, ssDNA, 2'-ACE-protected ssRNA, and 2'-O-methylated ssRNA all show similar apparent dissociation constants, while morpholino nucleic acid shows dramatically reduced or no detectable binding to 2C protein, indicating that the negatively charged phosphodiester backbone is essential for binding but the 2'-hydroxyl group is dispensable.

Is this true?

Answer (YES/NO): YES